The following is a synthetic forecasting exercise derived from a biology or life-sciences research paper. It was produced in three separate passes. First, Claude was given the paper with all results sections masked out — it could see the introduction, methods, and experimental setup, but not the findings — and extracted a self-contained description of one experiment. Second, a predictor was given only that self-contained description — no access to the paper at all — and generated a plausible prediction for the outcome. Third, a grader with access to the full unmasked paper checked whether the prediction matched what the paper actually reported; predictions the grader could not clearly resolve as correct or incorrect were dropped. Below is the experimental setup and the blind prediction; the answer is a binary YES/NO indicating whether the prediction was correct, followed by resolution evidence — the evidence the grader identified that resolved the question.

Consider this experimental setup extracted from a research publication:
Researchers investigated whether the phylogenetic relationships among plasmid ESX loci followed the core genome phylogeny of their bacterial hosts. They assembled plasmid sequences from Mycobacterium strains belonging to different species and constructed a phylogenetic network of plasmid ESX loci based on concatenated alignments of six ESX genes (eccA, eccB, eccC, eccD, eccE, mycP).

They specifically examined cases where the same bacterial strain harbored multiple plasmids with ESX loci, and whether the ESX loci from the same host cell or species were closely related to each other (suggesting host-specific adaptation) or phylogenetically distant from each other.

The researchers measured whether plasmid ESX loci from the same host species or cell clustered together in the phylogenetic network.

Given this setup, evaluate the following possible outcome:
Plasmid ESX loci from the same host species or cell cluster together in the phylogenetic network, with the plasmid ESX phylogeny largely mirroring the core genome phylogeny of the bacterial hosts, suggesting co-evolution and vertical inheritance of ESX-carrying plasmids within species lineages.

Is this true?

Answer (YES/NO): NO